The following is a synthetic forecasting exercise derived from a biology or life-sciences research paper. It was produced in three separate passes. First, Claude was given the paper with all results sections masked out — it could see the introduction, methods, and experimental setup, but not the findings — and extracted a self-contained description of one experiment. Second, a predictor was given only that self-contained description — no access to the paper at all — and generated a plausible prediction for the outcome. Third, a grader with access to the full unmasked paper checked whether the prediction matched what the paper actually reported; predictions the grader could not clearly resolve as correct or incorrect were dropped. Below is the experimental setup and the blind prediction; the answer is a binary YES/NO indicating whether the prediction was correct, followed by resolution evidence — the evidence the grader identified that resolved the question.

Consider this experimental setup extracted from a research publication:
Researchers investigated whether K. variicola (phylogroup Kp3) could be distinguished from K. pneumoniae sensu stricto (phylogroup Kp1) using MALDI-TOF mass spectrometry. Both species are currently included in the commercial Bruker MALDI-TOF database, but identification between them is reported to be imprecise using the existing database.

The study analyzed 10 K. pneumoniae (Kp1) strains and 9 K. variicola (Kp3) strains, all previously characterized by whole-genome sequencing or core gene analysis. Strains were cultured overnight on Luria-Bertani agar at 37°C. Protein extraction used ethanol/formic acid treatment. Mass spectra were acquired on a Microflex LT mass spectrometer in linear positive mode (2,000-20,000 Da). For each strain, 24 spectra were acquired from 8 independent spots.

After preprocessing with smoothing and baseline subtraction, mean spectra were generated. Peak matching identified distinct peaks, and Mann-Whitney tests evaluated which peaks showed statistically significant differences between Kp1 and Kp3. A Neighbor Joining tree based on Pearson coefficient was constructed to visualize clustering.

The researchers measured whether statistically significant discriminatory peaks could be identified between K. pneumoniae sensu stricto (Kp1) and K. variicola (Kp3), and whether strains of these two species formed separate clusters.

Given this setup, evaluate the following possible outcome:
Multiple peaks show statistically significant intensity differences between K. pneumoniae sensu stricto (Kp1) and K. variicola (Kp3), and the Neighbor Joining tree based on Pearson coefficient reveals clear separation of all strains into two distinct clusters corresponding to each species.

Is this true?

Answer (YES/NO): YES